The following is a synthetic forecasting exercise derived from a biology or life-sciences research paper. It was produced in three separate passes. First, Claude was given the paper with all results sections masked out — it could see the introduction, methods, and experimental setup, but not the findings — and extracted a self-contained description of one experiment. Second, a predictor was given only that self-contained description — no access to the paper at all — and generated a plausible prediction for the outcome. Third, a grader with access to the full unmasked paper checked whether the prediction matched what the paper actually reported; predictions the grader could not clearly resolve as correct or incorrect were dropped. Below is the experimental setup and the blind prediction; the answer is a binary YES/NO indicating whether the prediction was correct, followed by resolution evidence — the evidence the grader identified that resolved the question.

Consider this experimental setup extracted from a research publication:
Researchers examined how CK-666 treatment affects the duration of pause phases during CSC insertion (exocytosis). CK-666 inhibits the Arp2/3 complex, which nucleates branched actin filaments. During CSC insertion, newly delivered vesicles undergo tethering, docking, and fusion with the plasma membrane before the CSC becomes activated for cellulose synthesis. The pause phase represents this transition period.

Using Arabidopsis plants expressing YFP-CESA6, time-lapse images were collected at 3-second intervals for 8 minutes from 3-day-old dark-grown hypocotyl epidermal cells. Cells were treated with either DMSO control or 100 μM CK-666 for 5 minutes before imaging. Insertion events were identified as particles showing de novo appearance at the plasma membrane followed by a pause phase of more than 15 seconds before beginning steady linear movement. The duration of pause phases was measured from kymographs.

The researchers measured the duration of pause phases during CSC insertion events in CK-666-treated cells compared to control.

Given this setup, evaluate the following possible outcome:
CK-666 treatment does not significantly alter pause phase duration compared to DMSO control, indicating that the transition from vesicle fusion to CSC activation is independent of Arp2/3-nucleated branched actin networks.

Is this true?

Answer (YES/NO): NO